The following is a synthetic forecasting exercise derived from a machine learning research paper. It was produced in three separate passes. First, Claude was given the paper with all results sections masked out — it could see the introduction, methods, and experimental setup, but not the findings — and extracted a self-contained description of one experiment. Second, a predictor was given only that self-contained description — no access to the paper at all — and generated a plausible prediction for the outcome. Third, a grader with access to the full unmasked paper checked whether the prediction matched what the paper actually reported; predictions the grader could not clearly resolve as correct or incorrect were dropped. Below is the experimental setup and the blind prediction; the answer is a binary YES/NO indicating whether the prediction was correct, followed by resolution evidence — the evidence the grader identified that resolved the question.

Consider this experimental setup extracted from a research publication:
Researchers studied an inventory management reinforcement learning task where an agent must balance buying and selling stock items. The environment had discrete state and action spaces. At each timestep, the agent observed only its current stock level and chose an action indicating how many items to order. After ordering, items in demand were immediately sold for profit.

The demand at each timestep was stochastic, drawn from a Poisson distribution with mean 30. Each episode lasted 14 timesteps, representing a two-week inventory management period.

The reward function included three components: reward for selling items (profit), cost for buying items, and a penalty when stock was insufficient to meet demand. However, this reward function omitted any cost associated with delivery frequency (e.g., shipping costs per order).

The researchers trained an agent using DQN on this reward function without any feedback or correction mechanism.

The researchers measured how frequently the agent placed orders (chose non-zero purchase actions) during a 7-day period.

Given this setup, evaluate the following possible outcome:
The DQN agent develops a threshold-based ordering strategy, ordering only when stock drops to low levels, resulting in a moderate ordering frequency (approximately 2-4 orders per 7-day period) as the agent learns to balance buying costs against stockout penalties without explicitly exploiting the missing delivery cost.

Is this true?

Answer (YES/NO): NO